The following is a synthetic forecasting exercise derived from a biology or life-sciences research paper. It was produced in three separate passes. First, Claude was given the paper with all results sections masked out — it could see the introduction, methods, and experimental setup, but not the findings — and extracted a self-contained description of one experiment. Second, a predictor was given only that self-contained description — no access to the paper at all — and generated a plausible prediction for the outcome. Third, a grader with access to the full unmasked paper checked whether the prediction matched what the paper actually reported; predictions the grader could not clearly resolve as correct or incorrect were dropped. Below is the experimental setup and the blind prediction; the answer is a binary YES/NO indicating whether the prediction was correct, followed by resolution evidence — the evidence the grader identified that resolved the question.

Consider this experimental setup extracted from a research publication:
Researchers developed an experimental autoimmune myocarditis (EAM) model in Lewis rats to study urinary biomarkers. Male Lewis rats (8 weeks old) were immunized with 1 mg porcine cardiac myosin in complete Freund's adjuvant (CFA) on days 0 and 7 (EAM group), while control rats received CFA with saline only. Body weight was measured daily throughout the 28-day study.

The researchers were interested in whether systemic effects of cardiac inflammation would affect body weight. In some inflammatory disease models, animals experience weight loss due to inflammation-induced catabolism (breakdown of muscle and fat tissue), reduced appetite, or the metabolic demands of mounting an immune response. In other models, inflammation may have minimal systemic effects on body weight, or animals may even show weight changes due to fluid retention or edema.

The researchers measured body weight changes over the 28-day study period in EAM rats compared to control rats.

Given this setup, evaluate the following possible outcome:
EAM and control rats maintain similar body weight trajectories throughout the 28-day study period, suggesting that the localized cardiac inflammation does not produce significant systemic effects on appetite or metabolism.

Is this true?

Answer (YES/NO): YES